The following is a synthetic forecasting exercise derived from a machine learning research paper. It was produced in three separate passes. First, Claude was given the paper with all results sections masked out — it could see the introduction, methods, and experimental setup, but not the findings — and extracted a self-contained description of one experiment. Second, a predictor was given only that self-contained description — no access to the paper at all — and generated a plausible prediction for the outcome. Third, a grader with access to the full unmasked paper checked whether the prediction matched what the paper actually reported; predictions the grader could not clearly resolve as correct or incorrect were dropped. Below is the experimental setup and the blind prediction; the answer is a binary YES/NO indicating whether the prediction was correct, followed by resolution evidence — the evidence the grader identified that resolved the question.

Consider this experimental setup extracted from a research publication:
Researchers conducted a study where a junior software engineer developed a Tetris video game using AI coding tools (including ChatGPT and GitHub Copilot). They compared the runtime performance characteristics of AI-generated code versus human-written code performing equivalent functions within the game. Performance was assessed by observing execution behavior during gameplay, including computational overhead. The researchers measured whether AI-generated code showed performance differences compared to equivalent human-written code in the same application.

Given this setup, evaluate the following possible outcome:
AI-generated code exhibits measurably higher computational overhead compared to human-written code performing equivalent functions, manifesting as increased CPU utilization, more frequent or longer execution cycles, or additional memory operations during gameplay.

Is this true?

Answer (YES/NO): NO